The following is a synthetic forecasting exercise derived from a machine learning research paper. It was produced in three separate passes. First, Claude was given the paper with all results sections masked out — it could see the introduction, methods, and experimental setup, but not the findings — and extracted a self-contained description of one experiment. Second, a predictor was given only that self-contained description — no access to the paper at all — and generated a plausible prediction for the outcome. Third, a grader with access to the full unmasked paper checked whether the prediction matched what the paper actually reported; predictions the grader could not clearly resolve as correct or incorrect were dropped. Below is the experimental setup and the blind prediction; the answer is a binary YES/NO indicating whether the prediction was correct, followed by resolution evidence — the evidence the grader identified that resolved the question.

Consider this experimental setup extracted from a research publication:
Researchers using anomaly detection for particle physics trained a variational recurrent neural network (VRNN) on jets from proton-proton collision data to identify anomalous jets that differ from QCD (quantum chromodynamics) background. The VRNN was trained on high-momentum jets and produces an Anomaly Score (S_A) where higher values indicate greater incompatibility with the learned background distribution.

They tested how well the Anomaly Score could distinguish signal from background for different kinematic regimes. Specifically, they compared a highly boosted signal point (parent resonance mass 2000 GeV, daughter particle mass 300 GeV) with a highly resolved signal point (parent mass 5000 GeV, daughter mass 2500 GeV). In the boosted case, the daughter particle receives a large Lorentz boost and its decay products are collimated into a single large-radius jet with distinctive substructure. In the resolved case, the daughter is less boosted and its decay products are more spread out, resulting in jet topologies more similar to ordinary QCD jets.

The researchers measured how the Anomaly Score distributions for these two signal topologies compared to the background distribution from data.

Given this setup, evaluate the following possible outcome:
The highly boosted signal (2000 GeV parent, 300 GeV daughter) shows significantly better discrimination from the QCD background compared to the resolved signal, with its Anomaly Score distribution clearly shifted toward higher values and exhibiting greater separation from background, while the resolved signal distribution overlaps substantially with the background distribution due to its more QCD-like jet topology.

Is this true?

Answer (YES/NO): YES